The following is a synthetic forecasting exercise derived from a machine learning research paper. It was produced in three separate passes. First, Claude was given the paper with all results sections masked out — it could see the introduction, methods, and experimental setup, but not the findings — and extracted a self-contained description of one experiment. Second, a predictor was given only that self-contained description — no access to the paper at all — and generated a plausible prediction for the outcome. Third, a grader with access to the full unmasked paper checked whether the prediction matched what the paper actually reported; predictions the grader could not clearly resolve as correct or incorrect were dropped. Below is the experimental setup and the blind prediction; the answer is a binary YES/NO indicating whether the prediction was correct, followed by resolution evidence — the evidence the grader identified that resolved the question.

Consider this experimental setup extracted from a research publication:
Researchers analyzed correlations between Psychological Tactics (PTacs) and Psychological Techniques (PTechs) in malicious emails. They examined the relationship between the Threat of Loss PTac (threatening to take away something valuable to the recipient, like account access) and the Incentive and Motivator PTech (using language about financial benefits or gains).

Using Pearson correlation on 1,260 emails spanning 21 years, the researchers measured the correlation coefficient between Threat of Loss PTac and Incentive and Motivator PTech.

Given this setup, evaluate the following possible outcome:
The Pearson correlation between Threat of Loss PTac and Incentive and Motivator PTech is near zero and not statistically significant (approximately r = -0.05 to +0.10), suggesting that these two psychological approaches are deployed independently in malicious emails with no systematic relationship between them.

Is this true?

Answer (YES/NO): NO